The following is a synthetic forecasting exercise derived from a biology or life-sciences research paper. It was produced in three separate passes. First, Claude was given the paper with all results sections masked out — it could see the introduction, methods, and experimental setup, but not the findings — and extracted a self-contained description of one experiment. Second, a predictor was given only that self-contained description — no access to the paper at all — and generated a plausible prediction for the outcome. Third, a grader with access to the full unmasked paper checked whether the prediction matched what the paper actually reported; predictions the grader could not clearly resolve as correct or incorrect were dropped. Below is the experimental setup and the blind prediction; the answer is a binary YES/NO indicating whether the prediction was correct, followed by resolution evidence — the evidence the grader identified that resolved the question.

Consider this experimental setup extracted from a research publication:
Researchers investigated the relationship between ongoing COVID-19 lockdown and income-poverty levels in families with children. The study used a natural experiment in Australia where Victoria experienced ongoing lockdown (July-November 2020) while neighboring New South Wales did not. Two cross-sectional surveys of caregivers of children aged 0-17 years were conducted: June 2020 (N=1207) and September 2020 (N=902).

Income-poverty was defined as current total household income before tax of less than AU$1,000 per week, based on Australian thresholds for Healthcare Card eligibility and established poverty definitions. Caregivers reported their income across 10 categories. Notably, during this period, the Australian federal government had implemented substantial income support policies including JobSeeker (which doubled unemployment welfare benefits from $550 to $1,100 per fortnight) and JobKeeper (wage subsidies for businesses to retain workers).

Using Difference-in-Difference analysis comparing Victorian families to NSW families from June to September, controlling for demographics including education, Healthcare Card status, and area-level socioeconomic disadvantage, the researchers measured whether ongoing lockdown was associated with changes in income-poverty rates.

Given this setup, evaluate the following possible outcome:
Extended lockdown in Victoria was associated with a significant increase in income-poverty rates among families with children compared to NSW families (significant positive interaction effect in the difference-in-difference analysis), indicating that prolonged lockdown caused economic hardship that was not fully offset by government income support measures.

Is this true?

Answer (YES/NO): NO